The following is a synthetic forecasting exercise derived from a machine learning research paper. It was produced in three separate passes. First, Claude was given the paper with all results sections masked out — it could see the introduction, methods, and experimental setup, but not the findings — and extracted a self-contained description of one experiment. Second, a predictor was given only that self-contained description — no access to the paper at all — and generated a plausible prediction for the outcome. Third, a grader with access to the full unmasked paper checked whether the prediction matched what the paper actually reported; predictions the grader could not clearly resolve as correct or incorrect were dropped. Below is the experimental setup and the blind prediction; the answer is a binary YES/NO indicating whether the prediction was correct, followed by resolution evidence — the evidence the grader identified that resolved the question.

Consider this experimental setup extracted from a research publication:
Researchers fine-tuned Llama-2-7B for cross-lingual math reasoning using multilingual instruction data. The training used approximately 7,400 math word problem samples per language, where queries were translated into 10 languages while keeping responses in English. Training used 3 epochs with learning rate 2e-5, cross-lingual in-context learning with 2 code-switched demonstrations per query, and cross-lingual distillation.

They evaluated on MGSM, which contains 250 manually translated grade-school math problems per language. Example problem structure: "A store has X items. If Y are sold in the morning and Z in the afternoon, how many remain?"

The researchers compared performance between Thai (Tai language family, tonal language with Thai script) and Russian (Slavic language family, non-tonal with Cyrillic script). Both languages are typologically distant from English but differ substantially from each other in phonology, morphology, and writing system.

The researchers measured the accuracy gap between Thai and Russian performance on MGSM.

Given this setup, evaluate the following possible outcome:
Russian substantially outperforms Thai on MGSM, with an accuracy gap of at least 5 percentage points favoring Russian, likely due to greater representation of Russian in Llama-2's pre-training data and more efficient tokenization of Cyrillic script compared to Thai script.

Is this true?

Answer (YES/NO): NO